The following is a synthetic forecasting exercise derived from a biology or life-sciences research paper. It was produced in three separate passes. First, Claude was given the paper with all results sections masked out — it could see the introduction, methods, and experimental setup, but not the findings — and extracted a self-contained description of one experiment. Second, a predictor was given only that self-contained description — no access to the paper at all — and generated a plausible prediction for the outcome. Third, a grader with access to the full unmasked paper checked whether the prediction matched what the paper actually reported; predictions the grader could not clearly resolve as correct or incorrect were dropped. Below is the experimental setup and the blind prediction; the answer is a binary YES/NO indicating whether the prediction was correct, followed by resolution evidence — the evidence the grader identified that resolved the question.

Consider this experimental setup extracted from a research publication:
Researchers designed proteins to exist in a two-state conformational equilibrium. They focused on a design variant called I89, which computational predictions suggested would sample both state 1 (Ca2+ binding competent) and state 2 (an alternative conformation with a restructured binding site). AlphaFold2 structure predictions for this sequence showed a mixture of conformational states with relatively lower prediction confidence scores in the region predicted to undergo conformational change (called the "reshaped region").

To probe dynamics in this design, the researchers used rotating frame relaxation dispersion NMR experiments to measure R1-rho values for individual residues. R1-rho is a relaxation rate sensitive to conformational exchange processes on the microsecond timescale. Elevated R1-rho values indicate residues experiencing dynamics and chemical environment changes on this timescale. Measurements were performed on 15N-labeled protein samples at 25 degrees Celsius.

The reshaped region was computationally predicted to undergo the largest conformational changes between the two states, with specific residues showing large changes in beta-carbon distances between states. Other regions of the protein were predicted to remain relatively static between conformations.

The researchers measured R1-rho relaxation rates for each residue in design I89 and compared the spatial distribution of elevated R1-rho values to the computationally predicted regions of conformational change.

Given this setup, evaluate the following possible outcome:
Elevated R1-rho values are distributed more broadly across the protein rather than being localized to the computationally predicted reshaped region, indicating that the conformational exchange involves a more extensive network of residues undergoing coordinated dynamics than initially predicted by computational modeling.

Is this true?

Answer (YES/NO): NO